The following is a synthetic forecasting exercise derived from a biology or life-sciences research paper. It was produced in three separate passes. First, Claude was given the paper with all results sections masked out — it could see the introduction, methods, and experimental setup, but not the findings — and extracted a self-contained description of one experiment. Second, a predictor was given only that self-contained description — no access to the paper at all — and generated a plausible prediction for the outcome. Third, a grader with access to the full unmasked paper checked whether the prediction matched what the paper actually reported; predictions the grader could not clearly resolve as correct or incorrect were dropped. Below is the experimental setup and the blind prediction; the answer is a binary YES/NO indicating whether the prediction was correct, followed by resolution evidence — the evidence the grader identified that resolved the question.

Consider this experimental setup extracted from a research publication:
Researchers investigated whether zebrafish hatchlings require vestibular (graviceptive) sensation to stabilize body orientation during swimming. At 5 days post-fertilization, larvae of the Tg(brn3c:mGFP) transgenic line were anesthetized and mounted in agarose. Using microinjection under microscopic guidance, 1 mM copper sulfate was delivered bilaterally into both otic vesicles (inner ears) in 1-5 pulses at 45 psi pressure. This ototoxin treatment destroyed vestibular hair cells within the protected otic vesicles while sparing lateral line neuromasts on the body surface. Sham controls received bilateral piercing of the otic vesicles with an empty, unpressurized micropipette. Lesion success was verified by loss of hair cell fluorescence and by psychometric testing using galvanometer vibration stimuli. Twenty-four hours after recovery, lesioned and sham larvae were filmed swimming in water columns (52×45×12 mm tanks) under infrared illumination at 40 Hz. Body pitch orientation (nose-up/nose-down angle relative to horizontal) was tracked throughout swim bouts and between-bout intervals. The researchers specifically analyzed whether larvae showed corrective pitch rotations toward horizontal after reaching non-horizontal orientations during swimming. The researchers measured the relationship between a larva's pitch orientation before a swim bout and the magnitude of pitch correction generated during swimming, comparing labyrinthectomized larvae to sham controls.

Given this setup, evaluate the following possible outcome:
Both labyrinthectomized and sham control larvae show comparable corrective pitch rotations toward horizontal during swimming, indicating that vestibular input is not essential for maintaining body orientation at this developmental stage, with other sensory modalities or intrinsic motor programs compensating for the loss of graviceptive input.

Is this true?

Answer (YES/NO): NO